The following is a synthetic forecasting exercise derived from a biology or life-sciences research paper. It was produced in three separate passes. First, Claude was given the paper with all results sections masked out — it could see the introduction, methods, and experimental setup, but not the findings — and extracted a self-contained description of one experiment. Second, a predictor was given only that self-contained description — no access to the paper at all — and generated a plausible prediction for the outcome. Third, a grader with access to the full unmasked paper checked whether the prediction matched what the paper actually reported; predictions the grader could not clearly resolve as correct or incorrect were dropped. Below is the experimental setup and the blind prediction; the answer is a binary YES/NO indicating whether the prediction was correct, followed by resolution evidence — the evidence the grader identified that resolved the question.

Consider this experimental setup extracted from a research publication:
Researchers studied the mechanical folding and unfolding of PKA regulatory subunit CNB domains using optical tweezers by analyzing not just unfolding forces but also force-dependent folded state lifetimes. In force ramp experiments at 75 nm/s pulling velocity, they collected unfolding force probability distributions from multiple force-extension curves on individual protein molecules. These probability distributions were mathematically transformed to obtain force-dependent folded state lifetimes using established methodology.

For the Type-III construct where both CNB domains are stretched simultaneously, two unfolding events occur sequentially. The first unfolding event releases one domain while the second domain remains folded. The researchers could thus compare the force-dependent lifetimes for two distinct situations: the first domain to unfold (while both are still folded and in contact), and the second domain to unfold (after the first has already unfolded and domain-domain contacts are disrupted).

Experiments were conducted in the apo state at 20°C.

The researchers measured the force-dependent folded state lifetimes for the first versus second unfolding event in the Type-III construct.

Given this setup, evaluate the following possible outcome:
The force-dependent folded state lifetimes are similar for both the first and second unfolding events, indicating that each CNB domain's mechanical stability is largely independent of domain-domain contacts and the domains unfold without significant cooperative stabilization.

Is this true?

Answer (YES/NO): YES